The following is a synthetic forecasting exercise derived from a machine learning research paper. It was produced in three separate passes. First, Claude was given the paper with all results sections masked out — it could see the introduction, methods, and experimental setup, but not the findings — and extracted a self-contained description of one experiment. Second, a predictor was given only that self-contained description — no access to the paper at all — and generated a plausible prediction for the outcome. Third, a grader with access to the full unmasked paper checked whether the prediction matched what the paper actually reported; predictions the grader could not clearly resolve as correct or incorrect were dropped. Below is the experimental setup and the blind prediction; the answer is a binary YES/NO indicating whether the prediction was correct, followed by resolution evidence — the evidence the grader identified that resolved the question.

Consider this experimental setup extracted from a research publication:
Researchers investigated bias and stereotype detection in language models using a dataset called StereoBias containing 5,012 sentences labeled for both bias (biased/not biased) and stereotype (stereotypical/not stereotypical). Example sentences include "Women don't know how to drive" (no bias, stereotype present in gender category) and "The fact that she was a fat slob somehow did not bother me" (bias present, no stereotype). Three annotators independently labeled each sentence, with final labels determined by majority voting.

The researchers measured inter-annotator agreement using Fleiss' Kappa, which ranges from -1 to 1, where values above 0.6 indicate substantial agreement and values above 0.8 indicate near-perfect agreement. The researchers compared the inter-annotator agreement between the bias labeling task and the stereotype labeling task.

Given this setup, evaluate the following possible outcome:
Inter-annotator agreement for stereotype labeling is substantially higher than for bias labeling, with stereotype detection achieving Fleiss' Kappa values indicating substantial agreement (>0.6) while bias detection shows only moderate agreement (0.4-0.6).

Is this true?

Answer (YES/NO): NO